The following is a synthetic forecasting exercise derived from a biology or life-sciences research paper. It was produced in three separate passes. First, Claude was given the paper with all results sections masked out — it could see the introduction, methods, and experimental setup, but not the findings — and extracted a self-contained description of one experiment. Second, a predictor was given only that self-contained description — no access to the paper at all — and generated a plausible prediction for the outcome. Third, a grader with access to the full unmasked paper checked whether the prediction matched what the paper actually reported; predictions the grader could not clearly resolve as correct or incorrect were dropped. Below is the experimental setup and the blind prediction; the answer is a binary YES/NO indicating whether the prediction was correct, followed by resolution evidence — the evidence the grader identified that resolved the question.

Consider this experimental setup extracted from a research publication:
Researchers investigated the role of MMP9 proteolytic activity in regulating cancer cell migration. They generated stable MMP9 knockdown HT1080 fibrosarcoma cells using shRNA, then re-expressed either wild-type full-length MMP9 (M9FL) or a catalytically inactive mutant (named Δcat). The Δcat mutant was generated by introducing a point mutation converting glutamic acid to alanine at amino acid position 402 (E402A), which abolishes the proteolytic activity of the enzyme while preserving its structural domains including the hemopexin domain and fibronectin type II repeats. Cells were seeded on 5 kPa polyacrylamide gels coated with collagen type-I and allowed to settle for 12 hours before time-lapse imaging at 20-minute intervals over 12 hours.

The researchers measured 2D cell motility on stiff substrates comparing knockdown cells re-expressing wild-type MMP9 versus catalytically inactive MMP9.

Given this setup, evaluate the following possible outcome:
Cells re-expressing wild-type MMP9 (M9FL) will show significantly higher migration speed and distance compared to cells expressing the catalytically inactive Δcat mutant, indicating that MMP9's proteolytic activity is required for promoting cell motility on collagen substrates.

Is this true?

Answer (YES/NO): NO